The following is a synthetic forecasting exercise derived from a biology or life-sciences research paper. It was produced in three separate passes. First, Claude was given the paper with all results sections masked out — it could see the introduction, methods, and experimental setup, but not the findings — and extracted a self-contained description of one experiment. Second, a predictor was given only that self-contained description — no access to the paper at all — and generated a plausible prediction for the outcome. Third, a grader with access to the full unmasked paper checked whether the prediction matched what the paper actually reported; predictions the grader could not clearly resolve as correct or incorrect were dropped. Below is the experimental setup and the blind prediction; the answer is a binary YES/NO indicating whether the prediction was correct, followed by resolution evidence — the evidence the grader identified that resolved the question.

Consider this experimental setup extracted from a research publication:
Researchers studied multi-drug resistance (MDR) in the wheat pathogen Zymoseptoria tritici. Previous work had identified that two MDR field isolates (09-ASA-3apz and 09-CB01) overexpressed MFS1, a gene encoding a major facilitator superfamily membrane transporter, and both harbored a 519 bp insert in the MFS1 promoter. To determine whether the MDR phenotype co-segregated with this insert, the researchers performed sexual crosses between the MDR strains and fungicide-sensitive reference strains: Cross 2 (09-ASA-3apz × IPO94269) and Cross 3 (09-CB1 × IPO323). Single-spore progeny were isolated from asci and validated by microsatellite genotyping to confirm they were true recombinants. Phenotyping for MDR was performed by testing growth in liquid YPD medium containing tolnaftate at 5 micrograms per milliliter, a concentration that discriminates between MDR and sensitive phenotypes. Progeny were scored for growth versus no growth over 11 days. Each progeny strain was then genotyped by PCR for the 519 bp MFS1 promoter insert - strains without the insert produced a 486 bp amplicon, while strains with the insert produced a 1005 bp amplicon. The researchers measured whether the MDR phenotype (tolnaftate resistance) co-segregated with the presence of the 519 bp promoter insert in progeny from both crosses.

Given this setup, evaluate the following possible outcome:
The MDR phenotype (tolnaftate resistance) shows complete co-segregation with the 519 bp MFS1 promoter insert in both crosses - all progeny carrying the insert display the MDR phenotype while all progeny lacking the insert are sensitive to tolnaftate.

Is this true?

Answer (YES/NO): YES